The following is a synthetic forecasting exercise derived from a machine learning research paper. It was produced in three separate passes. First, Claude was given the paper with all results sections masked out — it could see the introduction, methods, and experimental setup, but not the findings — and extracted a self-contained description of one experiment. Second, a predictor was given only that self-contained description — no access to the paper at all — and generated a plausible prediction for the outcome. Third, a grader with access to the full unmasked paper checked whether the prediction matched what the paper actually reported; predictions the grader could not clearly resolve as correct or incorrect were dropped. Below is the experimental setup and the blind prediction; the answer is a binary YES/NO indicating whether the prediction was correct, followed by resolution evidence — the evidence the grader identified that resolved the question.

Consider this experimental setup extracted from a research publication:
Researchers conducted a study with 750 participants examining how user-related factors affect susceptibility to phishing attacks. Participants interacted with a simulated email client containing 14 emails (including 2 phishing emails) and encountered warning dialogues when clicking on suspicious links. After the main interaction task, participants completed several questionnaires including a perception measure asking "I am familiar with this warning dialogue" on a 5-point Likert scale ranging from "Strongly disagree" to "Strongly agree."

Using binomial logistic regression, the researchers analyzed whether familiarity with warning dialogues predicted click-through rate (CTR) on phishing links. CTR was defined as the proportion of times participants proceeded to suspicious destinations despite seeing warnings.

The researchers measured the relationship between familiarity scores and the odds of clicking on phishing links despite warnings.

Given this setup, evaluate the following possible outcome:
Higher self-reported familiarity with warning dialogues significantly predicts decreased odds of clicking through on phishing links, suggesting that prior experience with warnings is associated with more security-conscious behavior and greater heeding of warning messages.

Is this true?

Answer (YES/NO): NO